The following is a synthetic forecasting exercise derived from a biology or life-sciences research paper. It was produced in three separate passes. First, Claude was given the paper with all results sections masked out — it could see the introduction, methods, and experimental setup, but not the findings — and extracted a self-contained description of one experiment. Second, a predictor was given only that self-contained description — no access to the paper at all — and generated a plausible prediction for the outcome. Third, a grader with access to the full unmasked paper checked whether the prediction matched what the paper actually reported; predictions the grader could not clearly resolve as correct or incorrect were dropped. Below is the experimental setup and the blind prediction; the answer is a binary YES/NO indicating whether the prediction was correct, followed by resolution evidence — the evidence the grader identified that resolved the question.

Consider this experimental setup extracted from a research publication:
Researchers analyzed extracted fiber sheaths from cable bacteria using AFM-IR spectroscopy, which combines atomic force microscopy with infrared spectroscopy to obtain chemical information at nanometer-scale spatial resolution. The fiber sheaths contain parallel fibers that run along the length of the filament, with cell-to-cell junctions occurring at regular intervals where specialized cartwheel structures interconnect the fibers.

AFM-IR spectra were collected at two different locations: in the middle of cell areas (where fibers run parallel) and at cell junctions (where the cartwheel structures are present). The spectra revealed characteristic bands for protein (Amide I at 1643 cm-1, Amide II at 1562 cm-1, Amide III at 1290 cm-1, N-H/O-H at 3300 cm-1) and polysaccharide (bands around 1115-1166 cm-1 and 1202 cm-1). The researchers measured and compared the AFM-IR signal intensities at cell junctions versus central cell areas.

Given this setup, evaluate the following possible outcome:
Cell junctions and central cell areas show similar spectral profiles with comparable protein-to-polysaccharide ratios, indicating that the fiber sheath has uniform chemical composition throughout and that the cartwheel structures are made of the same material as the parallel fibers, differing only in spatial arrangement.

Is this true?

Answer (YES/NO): YES